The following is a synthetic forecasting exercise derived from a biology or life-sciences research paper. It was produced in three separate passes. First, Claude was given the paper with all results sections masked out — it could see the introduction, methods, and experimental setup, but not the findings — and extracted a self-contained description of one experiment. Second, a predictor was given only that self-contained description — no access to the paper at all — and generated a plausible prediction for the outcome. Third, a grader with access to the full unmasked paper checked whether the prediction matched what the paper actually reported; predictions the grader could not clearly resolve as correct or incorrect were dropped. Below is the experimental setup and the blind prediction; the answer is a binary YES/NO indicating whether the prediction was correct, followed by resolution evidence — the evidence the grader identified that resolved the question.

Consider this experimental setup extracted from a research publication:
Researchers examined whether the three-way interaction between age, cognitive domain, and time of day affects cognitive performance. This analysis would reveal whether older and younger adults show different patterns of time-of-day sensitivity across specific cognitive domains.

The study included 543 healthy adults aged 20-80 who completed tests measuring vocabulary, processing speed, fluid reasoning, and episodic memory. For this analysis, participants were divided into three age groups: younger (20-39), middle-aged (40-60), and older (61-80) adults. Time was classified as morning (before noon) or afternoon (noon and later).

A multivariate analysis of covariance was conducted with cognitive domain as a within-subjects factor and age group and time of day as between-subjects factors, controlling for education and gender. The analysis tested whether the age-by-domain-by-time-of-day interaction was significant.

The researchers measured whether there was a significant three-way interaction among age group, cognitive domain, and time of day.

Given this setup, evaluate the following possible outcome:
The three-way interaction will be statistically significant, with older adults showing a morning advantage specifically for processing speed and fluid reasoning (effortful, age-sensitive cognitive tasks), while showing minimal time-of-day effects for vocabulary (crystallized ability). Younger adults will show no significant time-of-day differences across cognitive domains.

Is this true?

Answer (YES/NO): NO